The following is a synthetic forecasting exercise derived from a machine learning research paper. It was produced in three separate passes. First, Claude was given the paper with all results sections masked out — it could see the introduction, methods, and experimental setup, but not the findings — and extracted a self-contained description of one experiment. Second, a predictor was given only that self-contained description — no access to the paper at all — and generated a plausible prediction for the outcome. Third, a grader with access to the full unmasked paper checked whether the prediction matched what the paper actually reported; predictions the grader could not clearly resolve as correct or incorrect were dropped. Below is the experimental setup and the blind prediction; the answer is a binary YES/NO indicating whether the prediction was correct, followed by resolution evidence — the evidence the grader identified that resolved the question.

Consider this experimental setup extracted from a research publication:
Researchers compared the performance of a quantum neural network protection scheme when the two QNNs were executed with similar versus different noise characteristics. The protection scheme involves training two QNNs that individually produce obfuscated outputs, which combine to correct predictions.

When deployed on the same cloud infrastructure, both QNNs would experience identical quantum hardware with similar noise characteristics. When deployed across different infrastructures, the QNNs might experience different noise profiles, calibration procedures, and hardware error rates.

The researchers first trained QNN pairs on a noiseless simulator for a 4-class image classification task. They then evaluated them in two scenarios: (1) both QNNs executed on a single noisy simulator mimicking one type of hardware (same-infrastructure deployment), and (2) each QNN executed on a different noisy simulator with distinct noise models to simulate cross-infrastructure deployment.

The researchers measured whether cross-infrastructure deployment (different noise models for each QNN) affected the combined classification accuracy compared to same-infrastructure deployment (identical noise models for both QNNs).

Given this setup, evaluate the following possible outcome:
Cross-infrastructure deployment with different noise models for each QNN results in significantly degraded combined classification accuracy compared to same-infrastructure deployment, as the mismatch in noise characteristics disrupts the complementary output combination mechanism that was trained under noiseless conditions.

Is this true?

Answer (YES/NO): NO